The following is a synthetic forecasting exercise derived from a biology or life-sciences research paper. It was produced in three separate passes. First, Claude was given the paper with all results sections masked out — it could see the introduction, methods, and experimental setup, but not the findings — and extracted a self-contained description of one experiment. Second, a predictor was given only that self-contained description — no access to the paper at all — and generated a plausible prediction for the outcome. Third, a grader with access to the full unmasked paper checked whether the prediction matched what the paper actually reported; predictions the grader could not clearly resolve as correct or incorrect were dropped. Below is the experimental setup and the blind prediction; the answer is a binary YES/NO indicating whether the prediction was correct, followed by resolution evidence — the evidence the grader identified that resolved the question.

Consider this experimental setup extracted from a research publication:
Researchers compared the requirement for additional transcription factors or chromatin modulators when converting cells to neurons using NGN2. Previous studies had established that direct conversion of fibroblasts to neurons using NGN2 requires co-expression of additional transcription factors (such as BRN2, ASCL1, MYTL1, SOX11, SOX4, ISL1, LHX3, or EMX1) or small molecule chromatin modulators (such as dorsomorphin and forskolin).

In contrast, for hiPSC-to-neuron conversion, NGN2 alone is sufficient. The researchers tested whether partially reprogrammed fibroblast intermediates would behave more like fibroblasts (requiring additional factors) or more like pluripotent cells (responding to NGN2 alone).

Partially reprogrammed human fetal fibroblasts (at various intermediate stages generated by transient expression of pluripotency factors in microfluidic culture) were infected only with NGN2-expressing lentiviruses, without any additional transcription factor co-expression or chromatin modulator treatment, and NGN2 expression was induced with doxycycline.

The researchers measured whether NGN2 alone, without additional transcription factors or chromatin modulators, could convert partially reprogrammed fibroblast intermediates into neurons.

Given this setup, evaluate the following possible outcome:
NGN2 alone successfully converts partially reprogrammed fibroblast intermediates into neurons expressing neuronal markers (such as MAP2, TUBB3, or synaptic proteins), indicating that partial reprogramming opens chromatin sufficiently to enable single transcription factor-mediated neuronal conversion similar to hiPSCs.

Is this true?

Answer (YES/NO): YES